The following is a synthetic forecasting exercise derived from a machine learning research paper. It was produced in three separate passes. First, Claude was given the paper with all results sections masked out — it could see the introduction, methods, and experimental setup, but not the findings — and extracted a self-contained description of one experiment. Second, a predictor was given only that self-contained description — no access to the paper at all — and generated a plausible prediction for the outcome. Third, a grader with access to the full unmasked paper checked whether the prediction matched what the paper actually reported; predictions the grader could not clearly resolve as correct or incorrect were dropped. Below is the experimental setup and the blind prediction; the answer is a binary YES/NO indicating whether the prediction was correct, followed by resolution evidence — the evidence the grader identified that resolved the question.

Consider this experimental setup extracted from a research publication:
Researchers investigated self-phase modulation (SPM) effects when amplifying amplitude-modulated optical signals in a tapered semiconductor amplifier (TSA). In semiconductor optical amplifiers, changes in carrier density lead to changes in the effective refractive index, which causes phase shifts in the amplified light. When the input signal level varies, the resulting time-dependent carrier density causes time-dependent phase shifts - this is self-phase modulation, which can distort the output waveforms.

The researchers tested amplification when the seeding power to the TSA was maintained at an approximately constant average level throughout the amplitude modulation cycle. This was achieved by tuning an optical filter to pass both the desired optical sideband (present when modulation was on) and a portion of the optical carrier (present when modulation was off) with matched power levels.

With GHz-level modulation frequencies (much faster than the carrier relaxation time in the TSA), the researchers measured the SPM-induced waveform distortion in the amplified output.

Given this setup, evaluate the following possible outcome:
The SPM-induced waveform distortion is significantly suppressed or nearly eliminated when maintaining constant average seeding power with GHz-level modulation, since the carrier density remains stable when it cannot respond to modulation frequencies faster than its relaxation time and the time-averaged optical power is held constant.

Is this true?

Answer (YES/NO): YES